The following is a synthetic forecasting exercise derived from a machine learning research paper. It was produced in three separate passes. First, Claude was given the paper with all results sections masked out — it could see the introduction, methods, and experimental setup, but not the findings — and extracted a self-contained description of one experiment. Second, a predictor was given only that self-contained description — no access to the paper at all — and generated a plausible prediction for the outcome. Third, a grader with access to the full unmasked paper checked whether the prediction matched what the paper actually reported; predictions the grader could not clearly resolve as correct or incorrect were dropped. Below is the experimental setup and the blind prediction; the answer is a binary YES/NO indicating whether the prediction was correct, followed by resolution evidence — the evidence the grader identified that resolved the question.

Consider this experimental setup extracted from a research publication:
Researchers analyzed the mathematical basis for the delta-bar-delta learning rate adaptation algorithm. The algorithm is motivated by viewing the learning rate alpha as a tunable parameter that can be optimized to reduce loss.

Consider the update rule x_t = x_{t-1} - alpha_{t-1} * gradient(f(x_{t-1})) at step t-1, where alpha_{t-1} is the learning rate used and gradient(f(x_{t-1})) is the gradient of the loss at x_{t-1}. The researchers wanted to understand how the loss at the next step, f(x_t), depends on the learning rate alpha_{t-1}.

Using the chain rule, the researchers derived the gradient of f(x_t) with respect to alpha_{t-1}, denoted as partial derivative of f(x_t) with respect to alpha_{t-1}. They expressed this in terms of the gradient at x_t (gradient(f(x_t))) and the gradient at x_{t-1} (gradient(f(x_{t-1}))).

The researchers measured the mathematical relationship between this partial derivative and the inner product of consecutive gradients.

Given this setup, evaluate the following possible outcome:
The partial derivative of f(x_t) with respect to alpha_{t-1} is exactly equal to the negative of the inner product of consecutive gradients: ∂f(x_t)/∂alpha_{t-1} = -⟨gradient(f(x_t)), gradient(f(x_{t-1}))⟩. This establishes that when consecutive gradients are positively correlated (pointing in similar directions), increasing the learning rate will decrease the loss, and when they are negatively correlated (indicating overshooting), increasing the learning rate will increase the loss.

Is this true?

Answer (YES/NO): YES